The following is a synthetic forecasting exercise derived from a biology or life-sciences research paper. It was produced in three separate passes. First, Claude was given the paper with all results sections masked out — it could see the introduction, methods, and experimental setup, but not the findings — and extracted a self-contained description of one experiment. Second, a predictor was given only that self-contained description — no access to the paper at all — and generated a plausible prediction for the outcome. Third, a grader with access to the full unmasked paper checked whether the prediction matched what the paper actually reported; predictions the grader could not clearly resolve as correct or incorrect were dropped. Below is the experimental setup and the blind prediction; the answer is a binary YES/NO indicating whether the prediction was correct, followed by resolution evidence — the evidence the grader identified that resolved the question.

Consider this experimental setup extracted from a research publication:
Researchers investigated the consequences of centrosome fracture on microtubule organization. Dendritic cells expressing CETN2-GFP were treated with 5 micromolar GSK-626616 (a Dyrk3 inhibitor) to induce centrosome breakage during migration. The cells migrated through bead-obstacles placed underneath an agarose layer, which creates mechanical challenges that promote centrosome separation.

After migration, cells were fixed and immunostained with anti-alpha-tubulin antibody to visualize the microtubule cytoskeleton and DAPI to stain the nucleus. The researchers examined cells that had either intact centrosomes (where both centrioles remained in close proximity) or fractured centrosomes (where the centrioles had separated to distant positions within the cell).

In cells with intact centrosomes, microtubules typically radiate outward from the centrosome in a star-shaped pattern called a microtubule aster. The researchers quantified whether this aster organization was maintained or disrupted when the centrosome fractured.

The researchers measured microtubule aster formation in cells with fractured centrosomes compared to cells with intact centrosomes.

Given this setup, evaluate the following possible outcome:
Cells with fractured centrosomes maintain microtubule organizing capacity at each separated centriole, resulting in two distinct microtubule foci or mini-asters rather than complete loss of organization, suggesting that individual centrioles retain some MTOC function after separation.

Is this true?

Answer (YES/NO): YES